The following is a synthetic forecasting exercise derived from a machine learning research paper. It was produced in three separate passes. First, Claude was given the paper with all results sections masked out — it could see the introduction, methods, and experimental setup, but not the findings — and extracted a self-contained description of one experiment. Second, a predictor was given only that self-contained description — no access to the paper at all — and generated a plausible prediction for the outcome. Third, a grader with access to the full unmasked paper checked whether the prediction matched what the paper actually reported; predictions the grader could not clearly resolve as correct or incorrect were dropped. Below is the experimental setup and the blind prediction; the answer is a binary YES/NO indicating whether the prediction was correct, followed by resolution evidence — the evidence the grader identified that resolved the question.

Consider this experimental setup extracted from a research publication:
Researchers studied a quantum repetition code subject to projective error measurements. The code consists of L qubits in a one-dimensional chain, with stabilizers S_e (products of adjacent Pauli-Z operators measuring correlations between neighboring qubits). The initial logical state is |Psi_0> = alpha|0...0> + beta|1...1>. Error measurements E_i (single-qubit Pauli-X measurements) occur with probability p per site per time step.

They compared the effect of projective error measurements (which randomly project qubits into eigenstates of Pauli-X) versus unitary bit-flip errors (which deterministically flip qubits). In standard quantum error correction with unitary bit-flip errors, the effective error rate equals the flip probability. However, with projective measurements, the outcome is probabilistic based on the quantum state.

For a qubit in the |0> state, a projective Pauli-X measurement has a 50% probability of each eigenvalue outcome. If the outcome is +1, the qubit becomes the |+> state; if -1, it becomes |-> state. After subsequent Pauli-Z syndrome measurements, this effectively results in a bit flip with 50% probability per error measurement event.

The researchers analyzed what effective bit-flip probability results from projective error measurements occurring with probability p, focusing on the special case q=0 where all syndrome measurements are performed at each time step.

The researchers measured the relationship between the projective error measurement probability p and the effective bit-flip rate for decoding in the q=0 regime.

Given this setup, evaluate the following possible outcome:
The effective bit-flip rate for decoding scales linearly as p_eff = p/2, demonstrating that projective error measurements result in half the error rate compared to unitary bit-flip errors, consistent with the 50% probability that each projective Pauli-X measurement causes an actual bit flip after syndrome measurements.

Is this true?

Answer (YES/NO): YES